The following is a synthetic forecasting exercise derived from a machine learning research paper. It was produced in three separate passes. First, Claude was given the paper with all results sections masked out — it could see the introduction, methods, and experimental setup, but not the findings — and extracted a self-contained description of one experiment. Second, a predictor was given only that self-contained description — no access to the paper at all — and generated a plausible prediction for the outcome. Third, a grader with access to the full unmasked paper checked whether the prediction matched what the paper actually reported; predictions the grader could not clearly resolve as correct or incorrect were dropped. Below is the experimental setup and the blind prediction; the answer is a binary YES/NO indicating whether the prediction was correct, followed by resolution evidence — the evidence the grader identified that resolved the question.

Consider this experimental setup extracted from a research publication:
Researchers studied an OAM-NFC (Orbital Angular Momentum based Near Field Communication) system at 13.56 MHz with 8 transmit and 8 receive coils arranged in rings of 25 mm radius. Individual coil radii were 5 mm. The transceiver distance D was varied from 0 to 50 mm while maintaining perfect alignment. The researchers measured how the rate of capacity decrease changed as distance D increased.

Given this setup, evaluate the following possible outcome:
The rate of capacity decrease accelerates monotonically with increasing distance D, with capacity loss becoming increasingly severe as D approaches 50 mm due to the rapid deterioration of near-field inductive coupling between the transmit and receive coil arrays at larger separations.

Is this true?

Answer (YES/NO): NO